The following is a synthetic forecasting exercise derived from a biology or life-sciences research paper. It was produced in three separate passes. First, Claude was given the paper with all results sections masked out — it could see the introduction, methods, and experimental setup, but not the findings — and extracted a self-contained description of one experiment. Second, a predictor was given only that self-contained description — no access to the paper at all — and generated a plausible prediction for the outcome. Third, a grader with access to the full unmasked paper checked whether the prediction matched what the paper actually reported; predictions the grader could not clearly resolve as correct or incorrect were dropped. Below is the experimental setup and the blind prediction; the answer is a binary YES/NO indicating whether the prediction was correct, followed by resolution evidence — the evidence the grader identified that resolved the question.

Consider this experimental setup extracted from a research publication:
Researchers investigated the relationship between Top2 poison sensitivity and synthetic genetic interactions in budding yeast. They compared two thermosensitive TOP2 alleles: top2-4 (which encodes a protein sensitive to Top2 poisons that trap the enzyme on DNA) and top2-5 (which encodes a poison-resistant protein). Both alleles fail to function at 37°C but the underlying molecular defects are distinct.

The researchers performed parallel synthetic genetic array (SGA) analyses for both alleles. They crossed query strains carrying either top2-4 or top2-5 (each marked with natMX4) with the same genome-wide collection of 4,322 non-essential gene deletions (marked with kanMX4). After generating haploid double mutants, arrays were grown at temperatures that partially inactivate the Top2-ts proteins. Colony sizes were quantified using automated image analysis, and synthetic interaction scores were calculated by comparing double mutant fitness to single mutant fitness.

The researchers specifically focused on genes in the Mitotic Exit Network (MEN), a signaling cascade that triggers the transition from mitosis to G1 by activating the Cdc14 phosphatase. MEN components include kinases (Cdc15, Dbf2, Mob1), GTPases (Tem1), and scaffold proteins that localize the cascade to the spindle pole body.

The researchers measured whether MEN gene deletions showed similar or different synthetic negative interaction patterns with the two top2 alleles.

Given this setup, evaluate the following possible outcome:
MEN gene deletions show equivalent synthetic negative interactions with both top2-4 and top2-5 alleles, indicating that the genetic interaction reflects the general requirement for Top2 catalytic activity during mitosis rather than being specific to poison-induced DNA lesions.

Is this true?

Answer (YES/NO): NO